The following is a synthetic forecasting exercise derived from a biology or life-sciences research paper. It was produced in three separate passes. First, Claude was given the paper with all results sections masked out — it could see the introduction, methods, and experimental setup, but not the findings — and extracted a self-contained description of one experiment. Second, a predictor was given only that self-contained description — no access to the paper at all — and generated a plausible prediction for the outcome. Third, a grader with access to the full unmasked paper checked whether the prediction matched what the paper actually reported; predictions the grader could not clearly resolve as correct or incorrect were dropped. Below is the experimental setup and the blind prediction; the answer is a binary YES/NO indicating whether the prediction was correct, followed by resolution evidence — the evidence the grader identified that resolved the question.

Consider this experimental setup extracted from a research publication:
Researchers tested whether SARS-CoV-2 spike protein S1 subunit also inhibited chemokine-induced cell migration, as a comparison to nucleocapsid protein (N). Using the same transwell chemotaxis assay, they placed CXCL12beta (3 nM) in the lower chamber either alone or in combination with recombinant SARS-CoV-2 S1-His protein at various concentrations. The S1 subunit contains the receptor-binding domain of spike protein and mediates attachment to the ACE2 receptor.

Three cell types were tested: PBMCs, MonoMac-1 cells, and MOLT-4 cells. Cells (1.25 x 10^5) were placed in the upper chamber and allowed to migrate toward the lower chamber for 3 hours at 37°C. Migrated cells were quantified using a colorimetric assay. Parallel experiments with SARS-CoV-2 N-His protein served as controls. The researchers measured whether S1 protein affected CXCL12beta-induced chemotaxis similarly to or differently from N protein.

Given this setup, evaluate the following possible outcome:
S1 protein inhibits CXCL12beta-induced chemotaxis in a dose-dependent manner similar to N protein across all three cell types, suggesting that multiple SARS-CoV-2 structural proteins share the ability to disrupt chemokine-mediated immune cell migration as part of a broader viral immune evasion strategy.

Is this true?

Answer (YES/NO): NO